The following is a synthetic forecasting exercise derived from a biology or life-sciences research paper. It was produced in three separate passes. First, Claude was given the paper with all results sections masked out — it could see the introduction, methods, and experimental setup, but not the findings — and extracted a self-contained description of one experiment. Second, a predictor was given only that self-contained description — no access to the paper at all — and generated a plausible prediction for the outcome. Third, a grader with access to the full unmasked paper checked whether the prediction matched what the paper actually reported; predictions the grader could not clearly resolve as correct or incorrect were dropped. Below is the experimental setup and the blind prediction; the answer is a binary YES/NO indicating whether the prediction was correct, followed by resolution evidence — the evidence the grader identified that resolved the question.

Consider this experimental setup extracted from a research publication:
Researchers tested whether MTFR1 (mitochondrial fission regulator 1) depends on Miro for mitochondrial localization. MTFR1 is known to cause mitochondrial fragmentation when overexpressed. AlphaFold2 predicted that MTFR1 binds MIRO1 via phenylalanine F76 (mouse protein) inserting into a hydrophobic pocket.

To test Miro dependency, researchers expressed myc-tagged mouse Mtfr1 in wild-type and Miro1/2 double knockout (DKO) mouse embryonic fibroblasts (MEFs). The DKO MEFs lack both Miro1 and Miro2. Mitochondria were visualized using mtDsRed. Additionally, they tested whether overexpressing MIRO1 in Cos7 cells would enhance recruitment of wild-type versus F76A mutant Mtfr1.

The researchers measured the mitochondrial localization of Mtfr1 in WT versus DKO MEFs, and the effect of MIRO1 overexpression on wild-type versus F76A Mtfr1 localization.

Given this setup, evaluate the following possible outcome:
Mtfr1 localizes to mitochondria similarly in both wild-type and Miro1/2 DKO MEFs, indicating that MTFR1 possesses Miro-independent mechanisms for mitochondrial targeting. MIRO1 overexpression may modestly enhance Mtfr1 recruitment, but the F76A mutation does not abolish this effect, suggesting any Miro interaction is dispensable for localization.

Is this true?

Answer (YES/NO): YES